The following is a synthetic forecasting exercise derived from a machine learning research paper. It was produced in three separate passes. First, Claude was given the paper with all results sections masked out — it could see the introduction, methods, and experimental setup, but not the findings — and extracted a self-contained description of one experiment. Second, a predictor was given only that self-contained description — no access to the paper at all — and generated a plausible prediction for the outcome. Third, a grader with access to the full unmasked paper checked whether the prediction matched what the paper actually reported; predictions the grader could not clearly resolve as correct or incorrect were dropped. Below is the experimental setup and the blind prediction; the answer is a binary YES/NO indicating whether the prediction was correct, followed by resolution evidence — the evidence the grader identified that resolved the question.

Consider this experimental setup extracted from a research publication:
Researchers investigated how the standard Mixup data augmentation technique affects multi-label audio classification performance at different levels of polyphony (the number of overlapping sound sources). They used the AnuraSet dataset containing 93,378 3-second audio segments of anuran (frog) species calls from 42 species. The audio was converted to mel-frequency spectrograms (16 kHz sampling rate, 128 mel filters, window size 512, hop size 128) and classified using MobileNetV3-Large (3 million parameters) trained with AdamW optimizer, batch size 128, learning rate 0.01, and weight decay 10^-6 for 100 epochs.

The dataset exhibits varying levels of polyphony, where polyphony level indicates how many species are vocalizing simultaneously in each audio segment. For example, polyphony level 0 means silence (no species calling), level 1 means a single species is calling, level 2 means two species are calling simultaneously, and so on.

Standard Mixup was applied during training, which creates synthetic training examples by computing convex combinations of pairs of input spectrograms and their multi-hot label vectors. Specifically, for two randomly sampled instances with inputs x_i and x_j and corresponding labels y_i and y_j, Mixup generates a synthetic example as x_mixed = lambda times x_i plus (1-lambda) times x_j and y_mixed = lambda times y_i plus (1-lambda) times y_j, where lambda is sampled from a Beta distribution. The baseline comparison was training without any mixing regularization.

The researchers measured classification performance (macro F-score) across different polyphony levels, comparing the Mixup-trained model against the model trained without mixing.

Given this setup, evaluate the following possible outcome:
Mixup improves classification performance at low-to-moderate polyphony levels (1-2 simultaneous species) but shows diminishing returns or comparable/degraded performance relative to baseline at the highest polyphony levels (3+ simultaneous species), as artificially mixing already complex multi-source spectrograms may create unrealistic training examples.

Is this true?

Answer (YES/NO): NO